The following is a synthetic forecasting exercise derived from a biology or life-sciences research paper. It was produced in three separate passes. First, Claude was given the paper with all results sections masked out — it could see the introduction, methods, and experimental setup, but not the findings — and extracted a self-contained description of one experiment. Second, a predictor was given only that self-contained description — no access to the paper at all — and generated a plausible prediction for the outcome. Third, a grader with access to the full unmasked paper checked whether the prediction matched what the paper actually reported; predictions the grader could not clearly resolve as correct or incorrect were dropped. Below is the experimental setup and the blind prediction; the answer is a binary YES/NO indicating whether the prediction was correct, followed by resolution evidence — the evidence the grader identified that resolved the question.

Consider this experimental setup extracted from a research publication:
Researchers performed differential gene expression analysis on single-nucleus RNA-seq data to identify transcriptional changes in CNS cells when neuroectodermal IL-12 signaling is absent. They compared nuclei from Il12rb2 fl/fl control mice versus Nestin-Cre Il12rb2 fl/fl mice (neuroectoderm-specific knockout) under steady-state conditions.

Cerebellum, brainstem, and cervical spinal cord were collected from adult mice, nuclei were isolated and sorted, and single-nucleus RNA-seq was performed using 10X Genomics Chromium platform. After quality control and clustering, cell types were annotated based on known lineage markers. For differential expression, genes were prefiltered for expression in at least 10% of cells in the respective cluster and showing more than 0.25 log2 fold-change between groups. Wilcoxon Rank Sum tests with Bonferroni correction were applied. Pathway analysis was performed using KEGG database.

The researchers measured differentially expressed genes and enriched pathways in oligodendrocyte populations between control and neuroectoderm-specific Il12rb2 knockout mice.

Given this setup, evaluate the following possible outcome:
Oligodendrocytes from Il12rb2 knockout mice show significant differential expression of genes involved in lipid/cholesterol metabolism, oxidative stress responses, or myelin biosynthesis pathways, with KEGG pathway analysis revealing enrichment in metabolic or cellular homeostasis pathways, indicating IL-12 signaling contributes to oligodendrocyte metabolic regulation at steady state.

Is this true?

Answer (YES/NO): NO